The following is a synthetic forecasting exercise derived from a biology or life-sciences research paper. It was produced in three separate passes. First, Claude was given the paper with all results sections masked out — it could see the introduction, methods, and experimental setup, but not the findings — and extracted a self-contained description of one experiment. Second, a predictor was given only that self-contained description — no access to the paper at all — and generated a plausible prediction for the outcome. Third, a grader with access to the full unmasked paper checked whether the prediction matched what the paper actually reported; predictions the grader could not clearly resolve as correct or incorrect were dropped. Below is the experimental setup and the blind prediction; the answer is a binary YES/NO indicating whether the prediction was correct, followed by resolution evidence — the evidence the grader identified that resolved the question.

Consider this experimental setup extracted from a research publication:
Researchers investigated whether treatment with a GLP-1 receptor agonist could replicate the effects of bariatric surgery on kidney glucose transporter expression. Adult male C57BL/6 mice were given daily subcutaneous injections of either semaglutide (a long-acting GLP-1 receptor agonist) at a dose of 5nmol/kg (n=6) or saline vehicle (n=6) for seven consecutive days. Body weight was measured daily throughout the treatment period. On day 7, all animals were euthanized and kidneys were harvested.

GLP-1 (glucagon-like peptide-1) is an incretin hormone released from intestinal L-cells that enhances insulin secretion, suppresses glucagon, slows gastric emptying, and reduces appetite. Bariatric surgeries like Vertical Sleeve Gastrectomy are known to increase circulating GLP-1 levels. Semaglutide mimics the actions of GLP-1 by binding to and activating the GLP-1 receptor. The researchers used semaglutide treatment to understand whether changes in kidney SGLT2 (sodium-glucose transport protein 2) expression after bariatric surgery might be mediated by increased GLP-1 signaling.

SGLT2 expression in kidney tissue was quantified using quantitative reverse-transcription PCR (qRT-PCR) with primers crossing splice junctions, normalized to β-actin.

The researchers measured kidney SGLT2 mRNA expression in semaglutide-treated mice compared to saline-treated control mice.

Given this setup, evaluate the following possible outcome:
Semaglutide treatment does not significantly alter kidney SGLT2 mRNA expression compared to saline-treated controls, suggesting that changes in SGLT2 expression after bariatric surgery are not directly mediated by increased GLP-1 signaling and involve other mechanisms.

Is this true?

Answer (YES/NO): YES